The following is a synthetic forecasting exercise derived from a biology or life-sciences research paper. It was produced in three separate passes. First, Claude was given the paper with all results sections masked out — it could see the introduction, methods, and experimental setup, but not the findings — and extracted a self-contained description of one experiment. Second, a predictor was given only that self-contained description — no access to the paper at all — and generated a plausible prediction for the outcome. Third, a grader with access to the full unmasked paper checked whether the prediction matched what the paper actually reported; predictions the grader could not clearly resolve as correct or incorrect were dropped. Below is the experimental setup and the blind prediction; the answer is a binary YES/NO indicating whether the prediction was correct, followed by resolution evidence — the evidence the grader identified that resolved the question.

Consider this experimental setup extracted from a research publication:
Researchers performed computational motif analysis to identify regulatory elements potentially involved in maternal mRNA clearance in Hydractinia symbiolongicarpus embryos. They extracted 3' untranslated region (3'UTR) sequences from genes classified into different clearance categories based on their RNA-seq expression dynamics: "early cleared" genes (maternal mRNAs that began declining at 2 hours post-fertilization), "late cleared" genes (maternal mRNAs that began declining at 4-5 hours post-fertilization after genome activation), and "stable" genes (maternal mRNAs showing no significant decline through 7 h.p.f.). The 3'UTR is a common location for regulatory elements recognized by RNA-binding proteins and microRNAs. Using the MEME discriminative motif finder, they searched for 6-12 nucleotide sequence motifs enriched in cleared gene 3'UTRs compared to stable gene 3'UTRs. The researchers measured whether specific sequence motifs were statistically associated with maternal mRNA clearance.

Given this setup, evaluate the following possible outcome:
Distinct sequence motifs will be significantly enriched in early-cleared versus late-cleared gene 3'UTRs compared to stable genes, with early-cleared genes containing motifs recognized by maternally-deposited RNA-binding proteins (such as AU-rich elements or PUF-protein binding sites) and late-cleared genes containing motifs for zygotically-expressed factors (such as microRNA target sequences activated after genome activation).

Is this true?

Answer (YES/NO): NO